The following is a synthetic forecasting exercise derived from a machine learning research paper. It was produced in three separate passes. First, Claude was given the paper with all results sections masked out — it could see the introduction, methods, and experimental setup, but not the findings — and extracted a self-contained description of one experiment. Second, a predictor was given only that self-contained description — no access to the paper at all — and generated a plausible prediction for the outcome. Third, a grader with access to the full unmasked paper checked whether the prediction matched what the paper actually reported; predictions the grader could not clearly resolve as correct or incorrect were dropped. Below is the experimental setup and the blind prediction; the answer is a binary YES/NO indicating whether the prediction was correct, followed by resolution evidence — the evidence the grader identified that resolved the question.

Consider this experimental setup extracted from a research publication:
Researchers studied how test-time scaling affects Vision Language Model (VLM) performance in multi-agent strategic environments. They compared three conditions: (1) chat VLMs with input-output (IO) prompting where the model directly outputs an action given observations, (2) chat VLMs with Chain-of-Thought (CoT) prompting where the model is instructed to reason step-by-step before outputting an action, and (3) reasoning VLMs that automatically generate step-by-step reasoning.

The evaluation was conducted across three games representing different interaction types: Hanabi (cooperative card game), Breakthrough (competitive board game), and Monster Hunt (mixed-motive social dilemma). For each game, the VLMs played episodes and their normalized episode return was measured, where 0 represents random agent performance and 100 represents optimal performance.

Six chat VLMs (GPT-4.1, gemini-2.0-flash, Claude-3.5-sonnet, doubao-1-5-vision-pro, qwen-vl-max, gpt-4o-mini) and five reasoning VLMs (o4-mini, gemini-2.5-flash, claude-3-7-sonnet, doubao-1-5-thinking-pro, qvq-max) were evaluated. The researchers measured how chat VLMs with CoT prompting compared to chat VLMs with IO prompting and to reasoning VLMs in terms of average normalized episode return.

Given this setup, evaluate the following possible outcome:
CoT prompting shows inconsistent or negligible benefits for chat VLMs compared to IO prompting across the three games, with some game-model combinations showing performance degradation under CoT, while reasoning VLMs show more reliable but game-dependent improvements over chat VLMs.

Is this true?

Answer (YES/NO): NO